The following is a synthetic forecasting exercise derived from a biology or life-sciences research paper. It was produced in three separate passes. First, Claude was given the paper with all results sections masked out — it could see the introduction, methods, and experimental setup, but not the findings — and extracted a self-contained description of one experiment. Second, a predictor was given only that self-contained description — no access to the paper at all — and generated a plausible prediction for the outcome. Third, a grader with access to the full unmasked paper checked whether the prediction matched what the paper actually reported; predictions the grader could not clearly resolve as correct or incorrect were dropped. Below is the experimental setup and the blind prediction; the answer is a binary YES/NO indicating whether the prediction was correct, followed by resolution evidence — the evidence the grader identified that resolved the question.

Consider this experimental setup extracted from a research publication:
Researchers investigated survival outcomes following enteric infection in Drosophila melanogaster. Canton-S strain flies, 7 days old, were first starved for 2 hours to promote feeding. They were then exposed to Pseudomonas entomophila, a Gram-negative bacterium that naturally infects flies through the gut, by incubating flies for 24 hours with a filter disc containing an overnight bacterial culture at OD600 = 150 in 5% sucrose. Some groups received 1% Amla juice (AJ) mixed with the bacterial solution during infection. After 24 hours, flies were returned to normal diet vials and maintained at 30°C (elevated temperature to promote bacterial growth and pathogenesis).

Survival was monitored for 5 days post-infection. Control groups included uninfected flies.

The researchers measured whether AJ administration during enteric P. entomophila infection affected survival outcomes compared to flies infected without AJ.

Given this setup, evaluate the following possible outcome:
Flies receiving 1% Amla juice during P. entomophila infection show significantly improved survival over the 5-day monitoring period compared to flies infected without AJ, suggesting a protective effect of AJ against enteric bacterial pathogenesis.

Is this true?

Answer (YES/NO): NO